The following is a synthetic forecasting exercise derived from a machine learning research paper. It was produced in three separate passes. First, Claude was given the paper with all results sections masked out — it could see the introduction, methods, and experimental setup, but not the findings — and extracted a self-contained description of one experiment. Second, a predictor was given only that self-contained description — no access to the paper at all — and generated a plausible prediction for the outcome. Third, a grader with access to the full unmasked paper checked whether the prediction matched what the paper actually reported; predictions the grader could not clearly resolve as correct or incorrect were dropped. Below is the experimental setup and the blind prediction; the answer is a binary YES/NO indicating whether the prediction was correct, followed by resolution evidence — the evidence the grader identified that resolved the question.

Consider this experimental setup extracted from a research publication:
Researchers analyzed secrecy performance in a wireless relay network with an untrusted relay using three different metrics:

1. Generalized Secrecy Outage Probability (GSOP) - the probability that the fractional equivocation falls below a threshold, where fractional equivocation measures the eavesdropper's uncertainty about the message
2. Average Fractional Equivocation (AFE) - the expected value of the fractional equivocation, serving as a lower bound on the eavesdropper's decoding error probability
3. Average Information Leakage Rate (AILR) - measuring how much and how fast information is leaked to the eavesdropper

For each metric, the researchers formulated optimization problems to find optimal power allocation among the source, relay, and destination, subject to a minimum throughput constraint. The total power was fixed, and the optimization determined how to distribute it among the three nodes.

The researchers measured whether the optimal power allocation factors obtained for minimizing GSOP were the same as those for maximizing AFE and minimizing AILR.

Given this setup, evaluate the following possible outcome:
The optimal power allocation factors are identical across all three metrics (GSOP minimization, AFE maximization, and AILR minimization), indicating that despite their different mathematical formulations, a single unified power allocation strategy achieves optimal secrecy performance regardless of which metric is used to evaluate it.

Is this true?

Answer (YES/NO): NO